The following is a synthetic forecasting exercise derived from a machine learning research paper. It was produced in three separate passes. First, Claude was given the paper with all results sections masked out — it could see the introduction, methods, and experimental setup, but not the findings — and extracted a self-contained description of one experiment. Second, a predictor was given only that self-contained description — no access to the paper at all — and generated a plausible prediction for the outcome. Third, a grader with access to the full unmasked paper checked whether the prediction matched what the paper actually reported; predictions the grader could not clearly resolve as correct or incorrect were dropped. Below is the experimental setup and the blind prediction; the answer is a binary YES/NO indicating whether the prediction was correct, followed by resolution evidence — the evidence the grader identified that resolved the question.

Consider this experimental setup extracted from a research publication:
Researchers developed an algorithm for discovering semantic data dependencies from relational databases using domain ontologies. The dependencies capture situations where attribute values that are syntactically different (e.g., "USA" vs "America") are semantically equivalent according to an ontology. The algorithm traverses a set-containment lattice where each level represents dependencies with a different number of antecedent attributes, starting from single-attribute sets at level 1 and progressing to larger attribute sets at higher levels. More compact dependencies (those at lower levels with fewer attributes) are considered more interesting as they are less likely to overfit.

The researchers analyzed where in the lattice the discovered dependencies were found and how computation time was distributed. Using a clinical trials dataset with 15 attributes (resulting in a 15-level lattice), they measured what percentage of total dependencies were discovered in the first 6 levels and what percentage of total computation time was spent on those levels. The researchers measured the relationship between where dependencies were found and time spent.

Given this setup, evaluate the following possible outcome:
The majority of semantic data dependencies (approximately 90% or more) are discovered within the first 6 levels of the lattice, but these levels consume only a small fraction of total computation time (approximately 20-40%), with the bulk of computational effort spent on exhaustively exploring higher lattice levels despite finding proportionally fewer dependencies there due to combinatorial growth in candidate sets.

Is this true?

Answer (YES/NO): NO